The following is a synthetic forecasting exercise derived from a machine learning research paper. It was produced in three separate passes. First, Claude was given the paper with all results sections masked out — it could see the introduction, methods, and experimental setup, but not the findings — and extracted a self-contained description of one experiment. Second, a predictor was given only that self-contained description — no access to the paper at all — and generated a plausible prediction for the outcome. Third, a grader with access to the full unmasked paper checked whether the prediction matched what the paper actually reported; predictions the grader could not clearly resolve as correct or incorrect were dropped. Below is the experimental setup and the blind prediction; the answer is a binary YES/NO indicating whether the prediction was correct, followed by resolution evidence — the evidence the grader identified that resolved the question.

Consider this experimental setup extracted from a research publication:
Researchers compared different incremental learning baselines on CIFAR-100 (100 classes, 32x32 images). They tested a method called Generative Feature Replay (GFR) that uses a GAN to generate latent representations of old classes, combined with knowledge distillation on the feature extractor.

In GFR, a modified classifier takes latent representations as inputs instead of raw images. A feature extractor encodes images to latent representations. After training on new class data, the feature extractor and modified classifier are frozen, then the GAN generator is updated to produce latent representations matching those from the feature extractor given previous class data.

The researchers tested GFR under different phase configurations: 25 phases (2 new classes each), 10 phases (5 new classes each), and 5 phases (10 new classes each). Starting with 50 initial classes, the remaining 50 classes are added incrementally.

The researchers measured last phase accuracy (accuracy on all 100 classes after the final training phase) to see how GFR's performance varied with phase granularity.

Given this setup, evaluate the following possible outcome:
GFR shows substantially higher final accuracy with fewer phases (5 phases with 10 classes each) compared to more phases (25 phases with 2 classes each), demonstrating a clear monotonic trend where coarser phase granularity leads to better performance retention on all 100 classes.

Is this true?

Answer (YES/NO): YES